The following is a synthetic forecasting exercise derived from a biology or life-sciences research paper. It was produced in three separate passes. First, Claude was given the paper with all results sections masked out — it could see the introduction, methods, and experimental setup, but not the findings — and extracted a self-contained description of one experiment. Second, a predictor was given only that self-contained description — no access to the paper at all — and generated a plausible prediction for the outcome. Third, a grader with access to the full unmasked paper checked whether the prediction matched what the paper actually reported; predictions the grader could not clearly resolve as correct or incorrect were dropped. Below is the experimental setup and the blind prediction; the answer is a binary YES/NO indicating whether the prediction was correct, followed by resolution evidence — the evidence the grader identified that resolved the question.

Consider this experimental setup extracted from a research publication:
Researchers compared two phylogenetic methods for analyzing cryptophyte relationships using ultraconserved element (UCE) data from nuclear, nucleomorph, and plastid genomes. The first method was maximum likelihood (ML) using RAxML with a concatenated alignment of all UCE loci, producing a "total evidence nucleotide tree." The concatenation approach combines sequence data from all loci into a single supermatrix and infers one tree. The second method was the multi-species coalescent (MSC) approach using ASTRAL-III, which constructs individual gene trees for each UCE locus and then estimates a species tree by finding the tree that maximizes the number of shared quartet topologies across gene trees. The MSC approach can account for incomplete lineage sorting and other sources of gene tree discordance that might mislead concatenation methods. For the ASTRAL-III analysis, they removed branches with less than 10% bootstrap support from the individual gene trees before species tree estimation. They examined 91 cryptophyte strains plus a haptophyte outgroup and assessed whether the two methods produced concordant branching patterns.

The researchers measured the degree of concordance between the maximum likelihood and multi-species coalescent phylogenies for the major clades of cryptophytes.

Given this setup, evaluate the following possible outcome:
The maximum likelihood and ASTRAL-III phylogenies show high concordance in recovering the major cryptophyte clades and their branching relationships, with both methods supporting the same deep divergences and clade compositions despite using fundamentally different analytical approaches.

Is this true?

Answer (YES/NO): NO